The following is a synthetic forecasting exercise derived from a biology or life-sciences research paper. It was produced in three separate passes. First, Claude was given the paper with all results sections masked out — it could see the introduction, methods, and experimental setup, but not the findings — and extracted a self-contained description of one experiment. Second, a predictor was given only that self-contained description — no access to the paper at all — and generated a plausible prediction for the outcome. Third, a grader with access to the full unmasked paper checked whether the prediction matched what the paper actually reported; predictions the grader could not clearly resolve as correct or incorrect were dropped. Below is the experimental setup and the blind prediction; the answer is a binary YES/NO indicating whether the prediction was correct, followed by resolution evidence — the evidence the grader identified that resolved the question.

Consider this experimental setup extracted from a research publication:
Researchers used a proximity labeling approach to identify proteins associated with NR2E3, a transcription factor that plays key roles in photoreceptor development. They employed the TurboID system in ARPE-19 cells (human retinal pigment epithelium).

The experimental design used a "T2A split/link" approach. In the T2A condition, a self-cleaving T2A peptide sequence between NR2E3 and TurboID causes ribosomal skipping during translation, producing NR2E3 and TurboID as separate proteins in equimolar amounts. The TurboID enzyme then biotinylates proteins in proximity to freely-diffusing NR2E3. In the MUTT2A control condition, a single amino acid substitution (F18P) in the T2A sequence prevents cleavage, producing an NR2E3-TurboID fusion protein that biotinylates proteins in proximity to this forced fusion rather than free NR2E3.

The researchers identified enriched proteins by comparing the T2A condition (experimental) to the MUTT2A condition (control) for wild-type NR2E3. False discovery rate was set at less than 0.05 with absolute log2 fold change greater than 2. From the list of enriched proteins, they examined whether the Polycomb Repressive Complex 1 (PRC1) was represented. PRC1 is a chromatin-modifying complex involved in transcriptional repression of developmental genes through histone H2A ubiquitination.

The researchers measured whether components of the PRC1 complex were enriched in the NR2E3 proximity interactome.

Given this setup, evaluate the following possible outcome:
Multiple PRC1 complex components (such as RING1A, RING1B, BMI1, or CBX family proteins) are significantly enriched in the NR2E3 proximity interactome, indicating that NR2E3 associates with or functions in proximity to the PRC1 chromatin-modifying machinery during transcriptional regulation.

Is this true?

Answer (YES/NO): YES